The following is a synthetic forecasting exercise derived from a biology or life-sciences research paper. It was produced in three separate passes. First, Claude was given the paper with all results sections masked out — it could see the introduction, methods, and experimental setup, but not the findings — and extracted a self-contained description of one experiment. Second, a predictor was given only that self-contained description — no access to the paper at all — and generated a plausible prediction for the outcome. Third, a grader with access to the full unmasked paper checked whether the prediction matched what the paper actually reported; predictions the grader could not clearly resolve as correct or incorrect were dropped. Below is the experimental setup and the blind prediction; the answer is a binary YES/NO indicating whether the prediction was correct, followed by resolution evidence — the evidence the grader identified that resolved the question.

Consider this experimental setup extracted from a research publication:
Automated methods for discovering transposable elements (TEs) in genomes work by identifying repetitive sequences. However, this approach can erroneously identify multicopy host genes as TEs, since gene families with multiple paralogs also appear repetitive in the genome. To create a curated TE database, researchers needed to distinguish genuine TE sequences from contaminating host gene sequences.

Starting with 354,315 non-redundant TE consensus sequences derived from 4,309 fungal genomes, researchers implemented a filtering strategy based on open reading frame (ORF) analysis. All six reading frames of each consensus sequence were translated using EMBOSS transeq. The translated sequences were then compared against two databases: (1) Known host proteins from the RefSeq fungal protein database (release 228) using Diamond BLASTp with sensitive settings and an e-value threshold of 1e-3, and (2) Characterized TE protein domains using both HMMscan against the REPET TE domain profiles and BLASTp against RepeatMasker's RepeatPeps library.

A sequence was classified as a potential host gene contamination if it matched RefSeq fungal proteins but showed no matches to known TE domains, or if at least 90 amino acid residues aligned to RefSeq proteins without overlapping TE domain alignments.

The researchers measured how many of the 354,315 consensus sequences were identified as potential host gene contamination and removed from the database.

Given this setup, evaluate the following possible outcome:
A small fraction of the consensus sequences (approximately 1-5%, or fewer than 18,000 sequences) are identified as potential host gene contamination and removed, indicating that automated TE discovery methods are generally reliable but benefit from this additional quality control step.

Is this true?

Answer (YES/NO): NO